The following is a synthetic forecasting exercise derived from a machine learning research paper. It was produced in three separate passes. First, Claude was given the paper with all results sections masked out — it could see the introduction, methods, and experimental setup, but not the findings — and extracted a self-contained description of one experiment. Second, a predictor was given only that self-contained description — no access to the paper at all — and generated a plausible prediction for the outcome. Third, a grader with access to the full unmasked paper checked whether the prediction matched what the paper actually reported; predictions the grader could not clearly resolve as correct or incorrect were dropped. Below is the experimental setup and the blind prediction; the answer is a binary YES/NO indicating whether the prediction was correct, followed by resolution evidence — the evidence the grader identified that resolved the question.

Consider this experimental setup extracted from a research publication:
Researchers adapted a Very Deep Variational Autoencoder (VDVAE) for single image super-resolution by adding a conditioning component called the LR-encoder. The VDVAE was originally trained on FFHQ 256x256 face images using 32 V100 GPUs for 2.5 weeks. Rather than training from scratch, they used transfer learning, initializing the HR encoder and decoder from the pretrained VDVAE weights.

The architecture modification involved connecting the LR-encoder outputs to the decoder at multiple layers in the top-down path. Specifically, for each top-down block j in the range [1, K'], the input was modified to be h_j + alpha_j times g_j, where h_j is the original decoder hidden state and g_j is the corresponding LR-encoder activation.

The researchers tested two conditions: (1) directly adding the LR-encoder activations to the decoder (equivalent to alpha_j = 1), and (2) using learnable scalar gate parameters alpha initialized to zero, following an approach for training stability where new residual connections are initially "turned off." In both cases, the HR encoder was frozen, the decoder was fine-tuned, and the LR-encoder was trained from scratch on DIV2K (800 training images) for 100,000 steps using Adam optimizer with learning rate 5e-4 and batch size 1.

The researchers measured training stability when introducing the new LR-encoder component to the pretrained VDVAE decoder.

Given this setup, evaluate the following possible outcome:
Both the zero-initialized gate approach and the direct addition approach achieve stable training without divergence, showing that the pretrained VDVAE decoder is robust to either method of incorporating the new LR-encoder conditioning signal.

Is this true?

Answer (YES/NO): NO